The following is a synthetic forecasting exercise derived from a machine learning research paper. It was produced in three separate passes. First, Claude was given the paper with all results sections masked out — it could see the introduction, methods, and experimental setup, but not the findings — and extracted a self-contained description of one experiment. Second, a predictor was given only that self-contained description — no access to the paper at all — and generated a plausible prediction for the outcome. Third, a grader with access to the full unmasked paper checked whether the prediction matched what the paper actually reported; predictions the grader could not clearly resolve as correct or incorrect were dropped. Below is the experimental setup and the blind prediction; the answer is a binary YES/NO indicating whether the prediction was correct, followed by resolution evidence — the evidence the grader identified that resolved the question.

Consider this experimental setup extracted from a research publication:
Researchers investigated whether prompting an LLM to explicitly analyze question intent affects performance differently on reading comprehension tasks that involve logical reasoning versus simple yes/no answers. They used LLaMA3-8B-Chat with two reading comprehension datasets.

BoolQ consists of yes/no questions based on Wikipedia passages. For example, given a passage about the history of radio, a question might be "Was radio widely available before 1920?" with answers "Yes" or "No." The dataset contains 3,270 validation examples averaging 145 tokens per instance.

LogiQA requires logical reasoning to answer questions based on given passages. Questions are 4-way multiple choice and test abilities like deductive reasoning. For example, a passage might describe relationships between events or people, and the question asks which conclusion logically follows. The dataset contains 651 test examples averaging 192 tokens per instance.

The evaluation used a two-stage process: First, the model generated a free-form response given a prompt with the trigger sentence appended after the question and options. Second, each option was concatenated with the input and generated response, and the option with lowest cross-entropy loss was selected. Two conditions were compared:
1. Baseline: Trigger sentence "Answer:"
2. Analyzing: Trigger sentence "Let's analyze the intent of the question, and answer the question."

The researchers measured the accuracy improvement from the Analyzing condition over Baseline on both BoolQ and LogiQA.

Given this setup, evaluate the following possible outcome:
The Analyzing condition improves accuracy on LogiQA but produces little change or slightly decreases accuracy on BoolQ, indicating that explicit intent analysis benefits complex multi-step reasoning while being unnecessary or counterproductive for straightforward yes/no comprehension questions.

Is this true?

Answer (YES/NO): NO